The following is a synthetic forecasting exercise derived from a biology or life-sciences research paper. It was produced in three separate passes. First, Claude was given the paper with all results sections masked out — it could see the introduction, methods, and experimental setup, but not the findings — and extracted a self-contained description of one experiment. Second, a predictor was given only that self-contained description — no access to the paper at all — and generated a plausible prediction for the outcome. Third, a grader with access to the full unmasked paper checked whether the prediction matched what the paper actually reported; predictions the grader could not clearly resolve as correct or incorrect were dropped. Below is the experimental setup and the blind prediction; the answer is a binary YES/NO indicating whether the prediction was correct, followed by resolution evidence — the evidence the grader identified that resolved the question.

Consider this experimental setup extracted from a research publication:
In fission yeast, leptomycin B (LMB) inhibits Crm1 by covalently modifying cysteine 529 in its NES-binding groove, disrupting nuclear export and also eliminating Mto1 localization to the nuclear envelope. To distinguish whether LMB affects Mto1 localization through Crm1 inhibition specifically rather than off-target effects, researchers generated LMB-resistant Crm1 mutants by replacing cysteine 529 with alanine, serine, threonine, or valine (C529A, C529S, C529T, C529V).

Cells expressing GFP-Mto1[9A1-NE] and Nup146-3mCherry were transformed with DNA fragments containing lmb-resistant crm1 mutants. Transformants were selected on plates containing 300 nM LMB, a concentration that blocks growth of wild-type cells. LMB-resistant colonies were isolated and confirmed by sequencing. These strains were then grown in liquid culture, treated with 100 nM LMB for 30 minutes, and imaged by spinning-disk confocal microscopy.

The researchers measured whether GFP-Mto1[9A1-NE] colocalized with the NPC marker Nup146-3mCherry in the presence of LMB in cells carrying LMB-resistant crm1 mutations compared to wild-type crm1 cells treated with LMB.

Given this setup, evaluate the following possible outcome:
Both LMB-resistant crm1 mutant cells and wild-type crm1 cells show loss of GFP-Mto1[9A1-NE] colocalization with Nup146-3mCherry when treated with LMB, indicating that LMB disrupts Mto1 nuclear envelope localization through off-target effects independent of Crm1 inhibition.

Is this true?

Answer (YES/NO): NO